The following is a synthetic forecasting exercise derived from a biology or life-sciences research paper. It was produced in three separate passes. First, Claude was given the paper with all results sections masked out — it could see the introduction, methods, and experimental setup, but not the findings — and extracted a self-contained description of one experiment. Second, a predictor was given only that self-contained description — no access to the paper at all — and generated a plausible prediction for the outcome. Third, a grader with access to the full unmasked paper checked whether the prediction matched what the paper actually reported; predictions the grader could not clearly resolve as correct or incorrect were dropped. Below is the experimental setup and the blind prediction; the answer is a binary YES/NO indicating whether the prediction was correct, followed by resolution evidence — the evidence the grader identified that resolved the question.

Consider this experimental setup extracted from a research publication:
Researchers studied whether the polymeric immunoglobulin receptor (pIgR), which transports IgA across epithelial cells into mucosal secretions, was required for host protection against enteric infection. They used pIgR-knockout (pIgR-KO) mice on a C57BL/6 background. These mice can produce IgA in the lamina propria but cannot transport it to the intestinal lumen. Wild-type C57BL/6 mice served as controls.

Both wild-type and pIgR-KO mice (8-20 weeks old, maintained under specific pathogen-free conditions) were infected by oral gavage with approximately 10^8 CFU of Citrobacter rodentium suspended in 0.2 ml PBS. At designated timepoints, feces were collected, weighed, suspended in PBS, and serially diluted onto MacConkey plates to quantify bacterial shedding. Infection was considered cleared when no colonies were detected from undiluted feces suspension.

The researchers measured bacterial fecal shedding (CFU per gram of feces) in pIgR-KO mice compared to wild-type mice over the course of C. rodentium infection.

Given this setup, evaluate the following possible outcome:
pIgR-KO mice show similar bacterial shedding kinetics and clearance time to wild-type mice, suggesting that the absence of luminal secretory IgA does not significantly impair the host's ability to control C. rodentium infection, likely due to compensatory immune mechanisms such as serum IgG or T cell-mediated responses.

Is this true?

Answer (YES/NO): NO